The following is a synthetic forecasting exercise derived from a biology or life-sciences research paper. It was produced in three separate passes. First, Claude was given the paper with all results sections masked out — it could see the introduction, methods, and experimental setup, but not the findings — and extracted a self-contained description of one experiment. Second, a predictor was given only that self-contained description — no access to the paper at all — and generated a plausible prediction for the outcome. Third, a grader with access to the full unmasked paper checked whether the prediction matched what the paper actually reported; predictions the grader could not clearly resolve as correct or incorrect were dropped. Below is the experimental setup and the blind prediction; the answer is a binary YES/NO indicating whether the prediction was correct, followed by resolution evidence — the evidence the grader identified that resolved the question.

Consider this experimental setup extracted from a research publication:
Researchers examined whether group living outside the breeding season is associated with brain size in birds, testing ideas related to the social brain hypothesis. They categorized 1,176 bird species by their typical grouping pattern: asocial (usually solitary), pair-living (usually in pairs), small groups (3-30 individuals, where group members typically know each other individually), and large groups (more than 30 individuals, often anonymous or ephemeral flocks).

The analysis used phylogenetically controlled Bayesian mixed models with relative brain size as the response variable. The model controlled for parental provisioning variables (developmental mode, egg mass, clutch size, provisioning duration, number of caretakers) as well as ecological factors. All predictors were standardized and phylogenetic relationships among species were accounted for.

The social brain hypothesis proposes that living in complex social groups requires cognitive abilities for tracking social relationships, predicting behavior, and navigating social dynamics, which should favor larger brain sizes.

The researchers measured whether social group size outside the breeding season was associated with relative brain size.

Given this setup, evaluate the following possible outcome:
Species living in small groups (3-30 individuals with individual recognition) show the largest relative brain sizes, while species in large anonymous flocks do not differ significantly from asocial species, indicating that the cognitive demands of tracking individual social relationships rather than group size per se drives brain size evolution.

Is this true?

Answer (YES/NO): NO